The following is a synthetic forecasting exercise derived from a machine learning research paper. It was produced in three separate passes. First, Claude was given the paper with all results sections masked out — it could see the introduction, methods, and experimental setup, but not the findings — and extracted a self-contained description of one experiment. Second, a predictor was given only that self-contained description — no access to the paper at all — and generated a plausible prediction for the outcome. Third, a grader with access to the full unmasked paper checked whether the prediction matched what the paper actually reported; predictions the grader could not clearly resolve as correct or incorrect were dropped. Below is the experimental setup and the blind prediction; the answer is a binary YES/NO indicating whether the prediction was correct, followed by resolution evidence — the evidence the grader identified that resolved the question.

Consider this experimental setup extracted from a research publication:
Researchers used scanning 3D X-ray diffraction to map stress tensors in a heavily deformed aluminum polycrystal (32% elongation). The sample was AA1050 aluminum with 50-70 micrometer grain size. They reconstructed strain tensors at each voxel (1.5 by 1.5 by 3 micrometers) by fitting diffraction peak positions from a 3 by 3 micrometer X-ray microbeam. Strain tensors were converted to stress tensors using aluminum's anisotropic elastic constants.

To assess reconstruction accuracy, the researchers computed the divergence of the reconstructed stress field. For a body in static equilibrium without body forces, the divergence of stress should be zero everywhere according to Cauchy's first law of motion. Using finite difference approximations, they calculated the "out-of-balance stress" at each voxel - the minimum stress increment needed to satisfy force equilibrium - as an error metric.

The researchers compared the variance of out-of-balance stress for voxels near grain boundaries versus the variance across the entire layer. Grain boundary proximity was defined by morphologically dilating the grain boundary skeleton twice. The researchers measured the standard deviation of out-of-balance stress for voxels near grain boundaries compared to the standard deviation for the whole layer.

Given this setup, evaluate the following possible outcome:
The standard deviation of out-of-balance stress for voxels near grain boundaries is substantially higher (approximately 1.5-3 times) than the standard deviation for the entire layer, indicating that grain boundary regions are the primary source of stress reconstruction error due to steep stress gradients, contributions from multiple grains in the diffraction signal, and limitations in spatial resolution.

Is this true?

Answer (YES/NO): NO